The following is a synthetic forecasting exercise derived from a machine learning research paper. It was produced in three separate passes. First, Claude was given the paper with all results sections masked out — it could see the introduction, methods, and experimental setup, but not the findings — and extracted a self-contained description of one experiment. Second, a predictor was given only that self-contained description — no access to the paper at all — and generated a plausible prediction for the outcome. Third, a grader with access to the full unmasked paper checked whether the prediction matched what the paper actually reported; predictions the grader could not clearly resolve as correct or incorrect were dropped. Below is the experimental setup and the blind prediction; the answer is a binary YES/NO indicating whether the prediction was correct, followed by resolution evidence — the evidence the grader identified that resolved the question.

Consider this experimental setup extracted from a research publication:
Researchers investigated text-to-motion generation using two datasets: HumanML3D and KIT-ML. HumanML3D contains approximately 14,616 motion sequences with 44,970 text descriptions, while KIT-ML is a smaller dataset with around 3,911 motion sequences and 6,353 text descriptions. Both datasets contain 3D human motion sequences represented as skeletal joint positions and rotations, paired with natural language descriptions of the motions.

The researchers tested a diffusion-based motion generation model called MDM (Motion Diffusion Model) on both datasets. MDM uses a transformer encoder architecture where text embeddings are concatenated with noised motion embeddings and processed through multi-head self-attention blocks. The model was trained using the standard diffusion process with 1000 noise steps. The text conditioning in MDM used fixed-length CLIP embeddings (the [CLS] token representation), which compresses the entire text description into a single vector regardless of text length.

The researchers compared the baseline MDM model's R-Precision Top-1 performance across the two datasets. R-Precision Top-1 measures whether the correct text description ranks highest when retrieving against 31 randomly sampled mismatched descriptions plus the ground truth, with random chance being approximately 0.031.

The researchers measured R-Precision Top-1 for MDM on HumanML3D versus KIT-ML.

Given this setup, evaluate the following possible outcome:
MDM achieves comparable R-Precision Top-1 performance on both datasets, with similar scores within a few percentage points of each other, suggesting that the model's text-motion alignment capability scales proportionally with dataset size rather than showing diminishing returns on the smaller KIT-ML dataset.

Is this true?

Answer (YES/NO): NO